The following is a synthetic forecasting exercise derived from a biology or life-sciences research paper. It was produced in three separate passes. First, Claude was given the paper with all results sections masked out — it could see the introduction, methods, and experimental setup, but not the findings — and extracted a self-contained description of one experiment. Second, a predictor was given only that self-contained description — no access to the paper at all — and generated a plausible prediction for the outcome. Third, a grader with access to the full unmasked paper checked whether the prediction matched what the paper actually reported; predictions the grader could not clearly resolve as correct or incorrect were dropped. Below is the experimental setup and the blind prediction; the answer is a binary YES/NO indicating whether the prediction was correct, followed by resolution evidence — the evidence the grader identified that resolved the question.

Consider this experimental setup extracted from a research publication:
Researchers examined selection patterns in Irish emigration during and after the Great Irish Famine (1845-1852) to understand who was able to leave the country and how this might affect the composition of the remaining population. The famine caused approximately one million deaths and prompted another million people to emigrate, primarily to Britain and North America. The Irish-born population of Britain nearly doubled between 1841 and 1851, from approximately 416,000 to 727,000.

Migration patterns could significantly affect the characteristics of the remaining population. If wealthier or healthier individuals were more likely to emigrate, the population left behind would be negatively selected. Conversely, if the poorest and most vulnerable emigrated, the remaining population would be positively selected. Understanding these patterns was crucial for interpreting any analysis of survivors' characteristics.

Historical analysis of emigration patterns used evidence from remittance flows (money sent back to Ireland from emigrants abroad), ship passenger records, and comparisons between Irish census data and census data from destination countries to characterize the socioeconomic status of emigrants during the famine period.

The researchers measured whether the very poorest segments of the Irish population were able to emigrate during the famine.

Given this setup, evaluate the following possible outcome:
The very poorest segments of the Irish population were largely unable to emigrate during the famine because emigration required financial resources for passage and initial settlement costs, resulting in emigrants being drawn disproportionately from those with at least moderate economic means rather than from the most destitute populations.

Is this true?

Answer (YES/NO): YES